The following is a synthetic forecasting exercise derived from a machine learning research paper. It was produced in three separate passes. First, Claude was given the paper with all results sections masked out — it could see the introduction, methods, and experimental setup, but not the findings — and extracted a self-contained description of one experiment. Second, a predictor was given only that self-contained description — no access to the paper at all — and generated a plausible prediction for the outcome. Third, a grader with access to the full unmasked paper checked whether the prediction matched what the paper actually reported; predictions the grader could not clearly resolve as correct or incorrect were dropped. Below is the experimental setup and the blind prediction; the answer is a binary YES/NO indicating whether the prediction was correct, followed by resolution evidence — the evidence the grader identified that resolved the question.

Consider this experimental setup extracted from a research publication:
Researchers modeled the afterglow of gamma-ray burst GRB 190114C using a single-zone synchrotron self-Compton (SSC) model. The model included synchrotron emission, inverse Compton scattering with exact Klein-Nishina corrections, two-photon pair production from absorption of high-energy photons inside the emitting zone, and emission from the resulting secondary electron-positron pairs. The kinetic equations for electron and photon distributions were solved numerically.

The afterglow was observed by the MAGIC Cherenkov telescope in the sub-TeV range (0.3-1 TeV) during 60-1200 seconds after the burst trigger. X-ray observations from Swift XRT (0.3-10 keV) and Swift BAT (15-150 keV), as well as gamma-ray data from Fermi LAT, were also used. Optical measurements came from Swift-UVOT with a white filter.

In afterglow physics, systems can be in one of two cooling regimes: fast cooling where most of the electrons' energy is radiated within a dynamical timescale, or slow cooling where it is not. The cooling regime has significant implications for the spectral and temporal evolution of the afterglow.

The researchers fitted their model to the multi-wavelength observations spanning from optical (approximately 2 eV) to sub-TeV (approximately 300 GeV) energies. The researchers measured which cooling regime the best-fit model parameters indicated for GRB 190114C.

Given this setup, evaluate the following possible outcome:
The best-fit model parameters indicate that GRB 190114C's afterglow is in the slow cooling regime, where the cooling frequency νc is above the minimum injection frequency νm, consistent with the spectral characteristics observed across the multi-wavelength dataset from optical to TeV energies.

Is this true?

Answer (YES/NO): NO